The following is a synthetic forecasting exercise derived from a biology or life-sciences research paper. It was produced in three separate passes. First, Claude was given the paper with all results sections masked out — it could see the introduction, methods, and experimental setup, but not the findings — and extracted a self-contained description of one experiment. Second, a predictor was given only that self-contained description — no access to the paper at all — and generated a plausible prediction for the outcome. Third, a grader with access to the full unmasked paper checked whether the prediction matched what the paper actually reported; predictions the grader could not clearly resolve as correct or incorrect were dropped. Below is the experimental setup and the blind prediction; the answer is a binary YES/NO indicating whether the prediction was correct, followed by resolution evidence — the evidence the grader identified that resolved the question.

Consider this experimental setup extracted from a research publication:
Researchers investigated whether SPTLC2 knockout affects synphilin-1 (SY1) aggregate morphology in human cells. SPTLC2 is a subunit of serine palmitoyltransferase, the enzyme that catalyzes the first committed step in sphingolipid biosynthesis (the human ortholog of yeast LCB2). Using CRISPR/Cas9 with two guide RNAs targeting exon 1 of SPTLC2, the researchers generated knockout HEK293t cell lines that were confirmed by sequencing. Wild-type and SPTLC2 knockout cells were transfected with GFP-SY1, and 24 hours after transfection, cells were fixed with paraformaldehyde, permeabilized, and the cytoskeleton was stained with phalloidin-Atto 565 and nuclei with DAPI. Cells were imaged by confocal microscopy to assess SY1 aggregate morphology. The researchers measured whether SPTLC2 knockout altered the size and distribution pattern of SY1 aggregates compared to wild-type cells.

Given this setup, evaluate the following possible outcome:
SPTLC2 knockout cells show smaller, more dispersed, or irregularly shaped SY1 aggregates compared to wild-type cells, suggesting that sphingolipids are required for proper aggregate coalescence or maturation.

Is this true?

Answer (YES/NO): YES